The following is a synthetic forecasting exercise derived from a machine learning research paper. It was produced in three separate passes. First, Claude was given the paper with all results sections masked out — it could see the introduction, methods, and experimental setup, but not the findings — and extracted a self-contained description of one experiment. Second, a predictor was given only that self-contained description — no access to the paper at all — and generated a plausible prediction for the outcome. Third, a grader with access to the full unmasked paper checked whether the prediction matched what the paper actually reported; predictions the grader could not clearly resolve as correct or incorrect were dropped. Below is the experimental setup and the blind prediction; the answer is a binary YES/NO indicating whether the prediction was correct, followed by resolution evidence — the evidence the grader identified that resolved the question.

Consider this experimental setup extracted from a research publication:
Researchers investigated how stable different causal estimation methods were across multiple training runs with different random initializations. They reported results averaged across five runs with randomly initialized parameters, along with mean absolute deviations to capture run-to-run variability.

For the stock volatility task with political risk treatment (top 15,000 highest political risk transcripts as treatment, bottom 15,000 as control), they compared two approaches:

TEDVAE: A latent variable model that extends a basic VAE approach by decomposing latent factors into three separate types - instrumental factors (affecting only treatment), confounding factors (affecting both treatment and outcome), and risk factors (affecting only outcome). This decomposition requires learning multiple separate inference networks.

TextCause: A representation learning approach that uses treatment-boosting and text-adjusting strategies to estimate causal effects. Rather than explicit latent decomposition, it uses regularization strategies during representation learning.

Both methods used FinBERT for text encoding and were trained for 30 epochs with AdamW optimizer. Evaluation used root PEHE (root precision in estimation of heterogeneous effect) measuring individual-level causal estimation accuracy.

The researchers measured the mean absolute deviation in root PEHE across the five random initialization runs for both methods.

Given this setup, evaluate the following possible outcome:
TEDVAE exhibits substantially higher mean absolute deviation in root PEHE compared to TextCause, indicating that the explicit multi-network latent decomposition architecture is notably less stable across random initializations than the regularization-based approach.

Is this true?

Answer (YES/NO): YES